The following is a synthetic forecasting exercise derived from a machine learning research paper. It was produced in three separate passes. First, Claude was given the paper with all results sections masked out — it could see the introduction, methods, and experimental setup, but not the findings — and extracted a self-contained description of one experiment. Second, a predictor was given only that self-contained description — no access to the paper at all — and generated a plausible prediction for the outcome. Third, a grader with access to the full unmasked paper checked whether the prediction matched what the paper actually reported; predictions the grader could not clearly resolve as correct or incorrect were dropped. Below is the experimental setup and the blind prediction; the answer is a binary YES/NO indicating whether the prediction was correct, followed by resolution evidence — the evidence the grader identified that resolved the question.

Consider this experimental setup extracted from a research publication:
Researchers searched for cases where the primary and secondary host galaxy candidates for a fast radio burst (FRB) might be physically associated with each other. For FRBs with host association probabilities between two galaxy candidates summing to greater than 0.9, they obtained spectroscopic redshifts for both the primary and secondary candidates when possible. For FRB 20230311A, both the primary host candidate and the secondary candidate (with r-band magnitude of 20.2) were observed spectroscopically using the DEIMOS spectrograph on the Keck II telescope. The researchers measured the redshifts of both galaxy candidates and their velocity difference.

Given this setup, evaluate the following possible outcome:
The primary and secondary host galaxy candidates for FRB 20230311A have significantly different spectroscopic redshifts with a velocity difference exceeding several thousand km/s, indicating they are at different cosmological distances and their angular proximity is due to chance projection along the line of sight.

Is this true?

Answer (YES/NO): NO